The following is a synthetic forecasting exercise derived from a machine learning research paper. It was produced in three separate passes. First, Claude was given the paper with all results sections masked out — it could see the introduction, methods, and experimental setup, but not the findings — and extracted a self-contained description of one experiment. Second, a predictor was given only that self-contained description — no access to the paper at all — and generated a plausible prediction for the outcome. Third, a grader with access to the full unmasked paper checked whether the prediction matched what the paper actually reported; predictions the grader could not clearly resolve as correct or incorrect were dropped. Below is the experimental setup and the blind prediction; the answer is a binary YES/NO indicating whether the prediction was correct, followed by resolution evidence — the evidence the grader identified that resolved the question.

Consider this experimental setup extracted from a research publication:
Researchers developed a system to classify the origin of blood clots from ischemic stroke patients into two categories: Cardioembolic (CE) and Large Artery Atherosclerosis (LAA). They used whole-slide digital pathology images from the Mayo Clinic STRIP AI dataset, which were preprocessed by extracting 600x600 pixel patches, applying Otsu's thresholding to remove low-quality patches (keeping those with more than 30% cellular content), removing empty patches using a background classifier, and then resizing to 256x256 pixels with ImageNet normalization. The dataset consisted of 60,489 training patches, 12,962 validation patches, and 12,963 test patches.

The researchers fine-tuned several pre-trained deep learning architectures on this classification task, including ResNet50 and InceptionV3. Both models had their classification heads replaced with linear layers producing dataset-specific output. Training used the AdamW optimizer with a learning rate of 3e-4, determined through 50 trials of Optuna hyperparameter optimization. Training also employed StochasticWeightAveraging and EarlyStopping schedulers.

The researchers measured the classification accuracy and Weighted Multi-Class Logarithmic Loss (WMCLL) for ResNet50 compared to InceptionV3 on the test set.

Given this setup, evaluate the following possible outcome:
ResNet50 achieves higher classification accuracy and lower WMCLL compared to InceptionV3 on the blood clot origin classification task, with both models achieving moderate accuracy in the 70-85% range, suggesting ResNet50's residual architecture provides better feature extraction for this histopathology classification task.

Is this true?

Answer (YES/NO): NO